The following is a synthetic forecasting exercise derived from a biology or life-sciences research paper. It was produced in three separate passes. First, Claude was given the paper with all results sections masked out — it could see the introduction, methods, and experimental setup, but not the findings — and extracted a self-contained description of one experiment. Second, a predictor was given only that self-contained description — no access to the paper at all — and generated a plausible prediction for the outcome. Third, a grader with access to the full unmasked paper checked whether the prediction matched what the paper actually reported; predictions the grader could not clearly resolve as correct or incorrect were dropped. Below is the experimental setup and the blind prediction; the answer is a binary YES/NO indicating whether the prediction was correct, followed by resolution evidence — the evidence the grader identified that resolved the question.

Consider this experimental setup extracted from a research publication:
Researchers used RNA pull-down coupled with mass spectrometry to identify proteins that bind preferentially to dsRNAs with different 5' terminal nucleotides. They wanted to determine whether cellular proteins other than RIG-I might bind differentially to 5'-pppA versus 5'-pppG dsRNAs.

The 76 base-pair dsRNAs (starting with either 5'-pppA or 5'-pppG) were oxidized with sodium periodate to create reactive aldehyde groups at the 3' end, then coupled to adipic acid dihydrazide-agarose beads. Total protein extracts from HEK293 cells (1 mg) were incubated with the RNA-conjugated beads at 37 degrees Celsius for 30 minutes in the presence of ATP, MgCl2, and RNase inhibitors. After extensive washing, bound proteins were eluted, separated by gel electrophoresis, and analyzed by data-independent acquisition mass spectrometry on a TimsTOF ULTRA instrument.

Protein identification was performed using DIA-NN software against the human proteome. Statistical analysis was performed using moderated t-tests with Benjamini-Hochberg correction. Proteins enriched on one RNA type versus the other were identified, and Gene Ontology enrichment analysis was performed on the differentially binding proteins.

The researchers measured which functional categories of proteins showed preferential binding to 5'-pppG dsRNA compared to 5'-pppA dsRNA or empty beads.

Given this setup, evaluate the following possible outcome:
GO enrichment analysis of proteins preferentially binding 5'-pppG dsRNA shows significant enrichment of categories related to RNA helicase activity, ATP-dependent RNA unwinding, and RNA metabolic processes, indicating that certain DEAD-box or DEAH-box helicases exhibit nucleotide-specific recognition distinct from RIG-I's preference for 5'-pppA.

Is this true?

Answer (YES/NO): NO